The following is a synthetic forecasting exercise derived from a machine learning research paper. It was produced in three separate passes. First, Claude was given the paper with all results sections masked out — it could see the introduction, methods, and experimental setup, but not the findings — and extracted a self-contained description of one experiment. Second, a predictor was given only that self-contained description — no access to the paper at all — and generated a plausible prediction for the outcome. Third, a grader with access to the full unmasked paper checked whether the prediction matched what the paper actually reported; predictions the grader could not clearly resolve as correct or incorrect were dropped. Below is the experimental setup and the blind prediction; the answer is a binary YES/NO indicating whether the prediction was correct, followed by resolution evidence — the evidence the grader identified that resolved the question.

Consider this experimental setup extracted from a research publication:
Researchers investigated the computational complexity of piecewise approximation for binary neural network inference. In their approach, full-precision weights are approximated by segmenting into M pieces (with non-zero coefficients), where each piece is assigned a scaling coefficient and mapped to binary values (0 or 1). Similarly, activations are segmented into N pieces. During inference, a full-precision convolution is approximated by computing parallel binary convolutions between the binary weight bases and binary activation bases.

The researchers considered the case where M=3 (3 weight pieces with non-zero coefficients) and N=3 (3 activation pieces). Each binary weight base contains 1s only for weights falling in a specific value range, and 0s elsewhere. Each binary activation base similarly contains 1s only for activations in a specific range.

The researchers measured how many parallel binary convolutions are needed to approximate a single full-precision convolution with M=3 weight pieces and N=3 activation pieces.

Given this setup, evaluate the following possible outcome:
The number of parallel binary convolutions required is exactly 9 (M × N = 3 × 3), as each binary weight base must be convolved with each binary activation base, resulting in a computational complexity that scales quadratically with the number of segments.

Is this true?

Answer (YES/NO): YES